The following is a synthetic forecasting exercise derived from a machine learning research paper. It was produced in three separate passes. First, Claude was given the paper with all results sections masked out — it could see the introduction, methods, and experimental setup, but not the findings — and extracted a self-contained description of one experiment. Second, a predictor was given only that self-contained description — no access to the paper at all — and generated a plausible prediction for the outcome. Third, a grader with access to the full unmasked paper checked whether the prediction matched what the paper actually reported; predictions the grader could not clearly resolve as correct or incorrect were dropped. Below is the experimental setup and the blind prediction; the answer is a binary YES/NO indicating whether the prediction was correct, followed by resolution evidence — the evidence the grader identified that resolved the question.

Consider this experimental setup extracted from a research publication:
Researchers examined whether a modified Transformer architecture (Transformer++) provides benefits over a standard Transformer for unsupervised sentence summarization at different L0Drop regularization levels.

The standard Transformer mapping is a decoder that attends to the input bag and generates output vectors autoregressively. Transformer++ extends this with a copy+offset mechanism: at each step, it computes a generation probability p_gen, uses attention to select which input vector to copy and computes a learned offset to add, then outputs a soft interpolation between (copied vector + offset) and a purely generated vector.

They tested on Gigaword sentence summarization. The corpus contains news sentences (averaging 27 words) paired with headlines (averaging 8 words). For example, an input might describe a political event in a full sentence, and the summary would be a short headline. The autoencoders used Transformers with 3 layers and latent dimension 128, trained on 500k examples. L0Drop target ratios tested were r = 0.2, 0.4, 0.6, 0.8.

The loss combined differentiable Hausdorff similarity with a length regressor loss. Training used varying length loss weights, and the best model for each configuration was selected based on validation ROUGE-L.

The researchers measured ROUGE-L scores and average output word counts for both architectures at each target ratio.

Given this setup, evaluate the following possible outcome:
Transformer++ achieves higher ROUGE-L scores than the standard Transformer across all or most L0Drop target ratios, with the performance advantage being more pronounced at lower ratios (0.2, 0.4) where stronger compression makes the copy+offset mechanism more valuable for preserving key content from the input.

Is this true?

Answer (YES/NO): NO